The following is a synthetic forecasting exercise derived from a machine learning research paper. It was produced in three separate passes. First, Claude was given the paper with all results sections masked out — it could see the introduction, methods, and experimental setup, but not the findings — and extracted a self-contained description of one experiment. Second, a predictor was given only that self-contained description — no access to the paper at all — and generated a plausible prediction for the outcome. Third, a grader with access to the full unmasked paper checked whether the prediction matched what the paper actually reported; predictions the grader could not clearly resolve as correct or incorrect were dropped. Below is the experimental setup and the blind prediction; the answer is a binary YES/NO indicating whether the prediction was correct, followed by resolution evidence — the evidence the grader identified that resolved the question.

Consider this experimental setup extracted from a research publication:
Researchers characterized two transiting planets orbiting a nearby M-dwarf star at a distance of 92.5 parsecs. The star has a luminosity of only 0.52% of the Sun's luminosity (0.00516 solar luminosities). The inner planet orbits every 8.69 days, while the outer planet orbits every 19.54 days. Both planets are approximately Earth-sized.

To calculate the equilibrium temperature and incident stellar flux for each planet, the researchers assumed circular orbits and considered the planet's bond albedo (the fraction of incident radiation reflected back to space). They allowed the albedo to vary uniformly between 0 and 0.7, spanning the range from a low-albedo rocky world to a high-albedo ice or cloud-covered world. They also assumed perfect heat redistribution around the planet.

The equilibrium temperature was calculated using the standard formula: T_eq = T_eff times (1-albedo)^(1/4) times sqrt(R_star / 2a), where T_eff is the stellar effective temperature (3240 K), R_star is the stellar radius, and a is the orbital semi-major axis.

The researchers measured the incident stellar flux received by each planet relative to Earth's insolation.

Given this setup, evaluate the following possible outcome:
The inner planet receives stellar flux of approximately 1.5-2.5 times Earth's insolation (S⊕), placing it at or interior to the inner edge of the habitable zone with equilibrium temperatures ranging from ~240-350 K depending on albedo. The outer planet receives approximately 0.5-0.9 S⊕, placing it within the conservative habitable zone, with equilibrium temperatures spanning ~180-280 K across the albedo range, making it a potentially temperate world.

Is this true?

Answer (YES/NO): YES